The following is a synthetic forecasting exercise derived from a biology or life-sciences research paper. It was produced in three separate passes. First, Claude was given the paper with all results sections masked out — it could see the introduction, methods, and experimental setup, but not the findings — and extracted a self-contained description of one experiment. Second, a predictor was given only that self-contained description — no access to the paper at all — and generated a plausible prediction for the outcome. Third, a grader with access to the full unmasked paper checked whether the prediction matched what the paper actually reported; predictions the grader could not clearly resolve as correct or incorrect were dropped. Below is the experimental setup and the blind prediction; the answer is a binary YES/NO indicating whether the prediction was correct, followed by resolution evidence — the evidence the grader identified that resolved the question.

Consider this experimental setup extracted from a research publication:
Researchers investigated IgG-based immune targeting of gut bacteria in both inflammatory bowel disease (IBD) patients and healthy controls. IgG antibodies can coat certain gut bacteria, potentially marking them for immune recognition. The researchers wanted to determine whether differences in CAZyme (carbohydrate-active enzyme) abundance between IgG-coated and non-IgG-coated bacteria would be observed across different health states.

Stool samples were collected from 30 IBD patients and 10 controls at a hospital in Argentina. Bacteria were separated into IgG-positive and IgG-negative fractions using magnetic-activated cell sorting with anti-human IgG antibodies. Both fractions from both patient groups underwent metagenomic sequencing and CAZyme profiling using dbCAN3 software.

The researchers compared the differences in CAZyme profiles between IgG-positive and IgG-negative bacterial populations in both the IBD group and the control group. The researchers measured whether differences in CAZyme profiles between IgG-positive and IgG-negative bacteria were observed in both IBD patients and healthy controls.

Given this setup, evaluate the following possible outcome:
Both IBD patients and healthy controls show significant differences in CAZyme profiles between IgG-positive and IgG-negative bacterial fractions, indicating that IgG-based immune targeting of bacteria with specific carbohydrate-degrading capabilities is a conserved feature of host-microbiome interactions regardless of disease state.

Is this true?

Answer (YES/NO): YES